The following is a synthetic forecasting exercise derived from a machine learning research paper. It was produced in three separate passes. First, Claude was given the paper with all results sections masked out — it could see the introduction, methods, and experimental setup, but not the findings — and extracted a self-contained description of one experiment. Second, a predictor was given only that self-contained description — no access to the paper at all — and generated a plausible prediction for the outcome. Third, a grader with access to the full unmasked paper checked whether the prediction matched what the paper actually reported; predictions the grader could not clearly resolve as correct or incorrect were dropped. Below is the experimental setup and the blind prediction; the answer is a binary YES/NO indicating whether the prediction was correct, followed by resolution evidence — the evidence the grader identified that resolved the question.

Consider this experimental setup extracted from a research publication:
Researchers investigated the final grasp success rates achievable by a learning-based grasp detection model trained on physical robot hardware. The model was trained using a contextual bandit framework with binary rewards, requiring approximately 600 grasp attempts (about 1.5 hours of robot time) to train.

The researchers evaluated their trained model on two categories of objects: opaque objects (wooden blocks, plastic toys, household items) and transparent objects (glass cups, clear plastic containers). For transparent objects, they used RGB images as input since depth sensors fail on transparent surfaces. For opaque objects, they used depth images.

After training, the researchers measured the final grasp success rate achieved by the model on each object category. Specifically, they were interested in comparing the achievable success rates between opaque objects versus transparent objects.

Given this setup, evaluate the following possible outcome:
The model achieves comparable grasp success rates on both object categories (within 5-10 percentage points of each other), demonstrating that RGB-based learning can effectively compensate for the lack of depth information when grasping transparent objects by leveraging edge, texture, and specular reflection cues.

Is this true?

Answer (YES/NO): NO